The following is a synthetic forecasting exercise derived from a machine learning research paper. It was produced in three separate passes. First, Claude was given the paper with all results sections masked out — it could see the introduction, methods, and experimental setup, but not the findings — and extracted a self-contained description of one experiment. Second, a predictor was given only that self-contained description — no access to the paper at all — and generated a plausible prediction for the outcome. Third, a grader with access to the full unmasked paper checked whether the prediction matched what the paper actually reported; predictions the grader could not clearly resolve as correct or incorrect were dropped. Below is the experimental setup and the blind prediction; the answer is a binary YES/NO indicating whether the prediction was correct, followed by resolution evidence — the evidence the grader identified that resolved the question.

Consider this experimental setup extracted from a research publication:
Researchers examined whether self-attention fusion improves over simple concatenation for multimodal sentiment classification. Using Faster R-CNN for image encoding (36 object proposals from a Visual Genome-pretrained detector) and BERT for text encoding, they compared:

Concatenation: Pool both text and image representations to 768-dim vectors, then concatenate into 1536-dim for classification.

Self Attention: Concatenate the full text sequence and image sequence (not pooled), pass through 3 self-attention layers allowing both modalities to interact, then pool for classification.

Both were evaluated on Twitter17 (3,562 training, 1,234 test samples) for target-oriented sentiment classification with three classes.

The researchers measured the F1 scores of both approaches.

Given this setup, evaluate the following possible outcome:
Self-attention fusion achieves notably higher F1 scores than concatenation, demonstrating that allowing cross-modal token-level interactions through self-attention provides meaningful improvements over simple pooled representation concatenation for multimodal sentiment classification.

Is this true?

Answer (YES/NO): NO